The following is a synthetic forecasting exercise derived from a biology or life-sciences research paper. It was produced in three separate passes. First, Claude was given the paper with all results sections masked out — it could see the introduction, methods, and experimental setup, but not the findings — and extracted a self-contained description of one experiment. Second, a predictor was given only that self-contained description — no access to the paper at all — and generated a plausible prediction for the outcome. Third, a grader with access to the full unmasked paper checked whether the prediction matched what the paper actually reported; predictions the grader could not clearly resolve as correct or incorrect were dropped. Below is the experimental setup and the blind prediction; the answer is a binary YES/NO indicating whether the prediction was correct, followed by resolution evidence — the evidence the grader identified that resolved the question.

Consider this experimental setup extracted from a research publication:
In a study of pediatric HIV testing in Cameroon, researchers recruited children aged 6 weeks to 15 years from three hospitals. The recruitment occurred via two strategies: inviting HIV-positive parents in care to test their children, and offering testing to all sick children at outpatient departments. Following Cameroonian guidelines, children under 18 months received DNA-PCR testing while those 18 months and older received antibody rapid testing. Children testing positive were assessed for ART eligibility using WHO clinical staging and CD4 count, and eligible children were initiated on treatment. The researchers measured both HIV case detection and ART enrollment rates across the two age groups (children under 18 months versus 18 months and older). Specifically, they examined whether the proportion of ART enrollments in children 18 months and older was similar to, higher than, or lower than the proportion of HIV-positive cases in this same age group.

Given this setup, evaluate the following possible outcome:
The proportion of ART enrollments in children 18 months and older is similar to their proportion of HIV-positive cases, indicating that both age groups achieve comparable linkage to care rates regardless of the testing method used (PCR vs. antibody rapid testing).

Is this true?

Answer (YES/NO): NO